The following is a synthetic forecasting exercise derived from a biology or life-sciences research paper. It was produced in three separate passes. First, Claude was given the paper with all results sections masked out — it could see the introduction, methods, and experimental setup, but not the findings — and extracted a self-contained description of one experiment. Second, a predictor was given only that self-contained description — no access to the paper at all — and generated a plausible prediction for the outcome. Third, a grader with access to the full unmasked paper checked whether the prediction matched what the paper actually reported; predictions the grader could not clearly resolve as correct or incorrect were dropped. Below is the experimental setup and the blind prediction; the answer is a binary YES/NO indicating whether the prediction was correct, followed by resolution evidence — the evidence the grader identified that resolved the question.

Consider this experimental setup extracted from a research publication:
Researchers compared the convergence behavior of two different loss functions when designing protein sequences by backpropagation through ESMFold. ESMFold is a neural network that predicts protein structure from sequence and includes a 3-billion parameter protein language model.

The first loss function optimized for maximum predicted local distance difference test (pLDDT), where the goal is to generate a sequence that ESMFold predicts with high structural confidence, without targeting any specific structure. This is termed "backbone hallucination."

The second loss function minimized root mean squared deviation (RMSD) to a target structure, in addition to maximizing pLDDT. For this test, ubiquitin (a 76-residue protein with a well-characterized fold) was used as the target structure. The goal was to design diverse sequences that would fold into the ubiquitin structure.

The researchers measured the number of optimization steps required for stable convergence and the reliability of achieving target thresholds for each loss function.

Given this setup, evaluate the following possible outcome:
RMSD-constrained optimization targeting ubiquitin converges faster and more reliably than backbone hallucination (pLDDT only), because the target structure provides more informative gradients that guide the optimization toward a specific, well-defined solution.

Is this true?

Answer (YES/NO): NO